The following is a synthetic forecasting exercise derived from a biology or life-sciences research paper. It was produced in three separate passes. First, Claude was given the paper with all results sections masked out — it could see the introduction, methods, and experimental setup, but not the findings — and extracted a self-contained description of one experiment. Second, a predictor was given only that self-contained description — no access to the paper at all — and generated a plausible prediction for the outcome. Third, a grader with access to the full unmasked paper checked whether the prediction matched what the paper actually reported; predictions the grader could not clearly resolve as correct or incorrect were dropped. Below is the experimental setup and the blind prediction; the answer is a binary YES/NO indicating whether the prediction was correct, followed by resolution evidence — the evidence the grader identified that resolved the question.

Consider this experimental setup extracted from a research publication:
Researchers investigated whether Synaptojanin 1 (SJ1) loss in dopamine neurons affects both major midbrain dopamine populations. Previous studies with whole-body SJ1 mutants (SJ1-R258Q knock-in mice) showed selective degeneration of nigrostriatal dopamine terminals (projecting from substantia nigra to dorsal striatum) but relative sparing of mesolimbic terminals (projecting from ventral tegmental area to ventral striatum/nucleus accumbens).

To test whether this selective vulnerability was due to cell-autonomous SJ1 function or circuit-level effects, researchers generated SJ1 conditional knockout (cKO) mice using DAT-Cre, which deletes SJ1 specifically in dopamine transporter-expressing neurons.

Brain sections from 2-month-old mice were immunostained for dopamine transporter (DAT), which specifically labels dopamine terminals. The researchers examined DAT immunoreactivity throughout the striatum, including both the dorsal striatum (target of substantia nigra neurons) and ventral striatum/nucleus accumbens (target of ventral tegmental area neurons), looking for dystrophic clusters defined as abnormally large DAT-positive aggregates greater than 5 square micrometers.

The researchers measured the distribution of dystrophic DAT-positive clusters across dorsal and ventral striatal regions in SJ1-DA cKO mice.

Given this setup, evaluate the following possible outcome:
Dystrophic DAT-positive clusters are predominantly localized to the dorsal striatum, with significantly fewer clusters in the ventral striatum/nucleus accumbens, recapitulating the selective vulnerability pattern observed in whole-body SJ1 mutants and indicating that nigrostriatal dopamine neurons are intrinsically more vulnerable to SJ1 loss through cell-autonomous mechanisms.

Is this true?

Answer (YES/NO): NO